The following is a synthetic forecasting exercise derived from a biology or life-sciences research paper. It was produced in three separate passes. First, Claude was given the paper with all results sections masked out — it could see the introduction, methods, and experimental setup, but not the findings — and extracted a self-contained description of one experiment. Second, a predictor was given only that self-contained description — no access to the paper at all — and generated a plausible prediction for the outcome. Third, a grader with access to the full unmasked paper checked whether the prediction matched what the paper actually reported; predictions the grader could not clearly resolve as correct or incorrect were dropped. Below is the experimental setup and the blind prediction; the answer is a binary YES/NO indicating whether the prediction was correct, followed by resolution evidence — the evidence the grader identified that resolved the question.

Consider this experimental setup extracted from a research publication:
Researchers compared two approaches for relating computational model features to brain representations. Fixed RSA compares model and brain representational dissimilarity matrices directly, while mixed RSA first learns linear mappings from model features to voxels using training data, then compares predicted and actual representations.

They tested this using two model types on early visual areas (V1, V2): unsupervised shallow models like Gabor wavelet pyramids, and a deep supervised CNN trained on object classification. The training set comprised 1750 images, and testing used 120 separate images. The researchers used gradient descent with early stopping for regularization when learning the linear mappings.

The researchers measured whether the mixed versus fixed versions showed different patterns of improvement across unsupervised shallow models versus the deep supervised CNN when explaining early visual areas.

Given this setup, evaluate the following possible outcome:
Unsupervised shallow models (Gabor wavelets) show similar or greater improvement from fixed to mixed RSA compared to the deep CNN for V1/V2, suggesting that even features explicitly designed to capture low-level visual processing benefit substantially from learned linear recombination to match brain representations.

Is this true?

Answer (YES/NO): NO